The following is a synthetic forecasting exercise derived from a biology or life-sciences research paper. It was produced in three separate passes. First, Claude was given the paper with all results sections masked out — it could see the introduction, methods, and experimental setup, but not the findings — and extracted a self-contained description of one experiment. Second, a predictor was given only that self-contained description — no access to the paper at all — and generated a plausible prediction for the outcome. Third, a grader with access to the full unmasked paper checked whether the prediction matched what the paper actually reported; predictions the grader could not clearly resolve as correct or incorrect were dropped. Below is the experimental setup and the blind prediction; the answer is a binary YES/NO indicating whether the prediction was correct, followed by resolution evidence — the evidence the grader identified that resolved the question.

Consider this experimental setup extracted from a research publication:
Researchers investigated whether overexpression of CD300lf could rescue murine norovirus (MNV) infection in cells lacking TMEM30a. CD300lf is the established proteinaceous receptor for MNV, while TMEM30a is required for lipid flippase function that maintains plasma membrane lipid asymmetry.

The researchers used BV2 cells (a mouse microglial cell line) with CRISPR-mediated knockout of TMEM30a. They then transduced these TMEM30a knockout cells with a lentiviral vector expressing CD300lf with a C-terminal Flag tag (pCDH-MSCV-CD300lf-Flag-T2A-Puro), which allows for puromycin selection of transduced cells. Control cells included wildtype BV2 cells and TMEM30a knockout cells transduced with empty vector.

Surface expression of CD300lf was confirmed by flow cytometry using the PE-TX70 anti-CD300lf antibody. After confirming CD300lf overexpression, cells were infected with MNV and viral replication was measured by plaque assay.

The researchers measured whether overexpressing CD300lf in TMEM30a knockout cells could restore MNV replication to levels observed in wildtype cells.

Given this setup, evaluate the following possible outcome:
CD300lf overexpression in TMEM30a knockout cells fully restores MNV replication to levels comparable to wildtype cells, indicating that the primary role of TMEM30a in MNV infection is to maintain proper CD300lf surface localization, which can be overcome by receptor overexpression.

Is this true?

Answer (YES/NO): NO